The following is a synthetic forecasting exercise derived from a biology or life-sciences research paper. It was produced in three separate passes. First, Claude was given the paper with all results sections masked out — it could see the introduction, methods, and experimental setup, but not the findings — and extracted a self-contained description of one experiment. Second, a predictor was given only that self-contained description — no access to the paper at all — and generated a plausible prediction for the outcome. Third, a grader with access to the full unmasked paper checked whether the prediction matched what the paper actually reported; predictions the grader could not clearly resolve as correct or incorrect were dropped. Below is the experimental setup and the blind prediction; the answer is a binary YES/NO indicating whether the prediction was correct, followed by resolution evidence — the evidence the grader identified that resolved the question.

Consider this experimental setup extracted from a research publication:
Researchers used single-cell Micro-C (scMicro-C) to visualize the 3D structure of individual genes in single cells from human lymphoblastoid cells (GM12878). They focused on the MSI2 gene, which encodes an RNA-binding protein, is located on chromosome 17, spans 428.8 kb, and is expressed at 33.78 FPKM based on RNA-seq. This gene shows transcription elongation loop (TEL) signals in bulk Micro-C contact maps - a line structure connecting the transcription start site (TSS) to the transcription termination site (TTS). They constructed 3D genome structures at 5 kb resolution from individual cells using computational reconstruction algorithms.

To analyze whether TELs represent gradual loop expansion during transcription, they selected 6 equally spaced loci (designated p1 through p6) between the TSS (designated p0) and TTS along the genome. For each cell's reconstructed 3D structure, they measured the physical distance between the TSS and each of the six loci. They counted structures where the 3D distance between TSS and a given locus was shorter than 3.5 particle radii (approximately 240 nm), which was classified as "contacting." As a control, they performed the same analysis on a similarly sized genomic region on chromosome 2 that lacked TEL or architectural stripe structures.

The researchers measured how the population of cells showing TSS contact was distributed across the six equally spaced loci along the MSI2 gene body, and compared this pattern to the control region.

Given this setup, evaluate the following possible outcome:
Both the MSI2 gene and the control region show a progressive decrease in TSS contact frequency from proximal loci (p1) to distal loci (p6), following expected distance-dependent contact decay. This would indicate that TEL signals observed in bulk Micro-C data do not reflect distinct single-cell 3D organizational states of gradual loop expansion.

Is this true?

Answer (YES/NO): NO